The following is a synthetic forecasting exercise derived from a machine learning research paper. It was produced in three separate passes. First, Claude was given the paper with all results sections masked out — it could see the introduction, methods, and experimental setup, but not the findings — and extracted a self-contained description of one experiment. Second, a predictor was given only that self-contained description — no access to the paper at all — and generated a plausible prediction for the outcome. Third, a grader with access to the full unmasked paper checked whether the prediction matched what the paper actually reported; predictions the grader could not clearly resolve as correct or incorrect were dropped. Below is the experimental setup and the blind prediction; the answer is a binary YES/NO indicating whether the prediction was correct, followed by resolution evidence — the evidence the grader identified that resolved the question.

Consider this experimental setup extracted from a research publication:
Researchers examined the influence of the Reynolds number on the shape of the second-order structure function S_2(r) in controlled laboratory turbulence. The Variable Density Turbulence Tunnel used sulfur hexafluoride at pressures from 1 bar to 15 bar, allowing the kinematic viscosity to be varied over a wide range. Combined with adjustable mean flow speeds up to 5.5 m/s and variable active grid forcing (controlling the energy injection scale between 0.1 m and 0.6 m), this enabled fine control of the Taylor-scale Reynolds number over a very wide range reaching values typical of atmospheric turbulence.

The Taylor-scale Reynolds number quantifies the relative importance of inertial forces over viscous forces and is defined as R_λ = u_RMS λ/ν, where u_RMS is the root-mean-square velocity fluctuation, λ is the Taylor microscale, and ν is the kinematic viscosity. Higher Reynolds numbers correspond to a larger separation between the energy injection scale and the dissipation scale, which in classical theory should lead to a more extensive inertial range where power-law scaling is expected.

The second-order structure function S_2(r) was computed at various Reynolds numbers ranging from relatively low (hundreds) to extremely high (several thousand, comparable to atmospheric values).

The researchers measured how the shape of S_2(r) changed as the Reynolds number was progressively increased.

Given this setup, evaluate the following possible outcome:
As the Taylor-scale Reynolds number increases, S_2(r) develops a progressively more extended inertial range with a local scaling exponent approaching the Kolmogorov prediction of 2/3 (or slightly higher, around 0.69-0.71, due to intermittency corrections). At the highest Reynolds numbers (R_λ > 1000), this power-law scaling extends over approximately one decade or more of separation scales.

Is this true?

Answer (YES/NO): NO